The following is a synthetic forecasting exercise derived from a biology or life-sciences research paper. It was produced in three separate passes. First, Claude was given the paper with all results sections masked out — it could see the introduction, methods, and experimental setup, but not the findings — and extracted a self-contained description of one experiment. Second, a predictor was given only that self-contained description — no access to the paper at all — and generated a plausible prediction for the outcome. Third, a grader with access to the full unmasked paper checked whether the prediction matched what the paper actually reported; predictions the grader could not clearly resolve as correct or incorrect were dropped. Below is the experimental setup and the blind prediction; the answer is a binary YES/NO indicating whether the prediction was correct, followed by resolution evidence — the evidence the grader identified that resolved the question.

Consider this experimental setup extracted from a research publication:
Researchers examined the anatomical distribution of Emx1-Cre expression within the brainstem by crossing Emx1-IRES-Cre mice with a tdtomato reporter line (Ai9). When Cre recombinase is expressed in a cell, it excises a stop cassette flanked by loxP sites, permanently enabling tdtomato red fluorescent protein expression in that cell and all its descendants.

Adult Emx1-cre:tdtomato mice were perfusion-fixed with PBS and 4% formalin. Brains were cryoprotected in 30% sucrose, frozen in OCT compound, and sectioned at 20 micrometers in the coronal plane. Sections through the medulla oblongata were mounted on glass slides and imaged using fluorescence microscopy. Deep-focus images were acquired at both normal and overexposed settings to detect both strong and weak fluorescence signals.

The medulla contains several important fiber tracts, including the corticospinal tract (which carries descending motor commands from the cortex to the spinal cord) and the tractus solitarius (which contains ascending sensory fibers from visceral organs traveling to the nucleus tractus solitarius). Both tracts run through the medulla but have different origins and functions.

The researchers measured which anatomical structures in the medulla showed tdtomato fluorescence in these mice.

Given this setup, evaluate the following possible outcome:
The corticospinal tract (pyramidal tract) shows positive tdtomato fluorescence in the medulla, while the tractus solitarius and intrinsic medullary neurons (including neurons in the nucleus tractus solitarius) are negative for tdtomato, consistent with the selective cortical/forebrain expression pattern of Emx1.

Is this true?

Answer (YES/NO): NO